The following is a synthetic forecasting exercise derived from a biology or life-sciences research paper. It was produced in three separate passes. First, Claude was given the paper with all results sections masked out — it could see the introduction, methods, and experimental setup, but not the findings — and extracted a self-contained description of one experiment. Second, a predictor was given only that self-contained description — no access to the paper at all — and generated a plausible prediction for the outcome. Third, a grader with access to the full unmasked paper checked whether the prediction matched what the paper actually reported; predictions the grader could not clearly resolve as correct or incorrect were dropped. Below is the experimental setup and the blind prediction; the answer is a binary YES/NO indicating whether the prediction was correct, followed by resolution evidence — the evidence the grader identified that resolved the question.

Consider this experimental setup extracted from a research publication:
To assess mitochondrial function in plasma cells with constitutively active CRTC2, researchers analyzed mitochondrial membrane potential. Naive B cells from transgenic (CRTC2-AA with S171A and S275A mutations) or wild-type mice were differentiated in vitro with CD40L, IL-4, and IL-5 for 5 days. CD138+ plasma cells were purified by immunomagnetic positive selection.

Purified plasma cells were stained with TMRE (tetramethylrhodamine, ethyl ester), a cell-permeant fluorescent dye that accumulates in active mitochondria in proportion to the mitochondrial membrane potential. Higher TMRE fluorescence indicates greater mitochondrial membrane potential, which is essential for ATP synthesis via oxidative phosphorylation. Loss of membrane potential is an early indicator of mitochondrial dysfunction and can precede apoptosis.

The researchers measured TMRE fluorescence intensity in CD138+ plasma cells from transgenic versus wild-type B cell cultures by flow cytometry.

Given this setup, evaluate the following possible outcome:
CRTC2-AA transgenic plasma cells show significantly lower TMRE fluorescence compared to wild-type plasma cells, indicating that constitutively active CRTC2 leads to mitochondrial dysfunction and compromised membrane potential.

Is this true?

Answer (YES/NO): YES